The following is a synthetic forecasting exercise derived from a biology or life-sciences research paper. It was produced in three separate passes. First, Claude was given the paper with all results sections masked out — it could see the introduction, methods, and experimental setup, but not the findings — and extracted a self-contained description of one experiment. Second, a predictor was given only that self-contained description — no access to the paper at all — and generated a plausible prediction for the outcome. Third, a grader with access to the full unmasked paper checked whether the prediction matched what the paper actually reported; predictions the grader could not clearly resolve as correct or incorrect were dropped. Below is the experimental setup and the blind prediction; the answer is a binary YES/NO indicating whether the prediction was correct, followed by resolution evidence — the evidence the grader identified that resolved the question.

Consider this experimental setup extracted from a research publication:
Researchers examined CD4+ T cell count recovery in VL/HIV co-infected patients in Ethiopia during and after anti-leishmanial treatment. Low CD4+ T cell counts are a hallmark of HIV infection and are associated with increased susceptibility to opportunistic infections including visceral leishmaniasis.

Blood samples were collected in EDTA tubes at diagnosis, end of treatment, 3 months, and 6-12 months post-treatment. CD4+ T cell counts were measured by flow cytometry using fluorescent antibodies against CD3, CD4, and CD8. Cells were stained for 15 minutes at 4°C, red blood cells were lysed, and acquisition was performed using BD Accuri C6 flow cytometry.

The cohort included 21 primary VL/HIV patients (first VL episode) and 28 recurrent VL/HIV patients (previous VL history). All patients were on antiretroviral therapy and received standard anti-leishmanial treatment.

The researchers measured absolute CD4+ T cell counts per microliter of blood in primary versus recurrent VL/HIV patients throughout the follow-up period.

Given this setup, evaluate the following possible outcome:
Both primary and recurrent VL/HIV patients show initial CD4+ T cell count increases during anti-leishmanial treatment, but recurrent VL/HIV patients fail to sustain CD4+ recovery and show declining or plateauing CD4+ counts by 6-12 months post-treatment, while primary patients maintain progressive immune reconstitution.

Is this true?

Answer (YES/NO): NO